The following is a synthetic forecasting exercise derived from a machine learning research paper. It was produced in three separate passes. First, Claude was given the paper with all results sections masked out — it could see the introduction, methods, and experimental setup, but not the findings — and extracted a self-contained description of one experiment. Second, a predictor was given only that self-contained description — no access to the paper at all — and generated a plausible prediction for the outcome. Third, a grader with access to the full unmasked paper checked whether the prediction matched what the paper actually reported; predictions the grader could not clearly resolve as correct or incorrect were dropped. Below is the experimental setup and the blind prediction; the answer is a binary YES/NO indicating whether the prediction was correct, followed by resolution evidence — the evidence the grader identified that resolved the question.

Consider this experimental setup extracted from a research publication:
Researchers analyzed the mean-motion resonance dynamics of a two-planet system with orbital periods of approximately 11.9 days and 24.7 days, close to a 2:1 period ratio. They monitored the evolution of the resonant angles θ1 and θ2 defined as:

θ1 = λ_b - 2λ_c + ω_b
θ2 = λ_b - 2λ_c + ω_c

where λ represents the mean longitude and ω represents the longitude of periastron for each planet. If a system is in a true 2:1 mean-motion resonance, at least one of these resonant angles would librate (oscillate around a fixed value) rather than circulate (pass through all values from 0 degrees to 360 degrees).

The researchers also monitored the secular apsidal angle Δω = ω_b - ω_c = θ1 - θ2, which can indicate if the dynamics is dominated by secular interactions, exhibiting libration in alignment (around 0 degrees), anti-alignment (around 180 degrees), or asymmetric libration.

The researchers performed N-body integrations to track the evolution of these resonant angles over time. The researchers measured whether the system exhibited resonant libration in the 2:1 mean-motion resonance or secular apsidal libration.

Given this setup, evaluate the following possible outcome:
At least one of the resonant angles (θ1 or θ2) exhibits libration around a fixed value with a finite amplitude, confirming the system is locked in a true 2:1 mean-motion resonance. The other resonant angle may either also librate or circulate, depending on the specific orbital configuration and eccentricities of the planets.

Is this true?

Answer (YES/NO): NO